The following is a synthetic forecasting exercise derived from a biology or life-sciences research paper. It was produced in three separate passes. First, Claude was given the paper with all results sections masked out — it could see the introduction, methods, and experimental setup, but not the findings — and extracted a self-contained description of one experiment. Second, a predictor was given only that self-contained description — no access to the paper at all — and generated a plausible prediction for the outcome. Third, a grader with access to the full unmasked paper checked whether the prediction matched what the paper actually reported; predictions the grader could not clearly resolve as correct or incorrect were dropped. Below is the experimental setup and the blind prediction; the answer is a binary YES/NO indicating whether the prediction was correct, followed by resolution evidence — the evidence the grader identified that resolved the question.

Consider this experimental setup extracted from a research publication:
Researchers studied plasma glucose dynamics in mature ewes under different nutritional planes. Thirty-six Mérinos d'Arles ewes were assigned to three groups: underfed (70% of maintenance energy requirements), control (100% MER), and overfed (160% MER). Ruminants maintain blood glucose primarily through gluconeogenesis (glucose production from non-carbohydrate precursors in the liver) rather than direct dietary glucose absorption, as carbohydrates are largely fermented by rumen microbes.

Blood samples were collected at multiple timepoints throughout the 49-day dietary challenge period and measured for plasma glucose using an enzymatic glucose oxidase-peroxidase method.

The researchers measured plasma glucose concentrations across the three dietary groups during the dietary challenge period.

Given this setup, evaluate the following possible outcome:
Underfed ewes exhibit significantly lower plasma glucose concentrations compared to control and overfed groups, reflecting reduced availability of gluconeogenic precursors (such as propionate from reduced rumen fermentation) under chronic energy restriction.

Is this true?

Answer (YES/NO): NO